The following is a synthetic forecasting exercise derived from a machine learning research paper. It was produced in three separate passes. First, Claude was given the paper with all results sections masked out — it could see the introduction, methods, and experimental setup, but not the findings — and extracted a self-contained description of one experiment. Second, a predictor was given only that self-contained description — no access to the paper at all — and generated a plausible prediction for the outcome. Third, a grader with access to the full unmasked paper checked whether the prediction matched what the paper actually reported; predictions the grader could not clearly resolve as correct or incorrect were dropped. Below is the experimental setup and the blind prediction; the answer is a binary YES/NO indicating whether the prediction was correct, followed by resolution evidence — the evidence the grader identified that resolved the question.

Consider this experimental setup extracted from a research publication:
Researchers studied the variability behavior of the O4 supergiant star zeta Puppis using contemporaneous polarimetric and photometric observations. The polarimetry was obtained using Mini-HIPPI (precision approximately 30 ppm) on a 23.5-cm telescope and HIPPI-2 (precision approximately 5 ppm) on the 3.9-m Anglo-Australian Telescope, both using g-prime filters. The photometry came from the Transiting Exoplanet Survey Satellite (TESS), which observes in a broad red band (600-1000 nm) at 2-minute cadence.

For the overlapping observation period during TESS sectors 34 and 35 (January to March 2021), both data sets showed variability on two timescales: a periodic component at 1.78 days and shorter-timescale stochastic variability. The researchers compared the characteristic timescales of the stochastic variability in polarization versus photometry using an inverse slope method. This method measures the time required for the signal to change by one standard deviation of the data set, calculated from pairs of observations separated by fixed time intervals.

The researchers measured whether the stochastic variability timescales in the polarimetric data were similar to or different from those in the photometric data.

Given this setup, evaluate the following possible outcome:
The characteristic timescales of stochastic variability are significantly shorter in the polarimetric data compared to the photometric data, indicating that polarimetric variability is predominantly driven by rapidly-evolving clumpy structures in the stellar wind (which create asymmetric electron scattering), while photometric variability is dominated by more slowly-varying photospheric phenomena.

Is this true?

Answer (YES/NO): NO